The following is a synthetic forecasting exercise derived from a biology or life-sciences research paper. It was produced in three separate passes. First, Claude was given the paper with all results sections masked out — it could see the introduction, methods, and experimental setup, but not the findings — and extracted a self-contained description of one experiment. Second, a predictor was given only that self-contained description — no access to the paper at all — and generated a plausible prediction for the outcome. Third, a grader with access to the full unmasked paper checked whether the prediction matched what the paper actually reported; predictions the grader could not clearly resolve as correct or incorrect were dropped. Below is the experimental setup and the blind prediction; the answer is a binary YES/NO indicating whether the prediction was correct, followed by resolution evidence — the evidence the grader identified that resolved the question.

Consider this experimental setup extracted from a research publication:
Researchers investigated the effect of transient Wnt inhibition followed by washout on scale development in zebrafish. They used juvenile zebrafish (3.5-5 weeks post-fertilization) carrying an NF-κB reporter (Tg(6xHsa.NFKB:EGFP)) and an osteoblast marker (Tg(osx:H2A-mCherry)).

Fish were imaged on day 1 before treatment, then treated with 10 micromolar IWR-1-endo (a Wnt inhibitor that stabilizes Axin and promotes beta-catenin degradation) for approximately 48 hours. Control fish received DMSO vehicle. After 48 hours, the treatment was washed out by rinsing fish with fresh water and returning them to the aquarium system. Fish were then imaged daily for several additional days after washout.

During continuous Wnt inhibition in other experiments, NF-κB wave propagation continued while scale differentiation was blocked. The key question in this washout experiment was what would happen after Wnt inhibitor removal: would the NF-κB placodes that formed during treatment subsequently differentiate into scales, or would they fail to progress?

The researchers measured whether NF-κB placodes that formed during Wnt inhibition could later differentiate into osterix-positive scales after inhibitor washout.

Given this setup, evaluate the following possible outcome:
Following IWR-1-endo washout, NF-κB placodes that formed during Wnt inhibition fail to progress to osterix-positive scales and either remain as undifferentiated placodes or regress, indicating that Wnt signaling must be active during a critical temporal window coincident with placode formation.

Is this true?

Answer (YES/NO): NO